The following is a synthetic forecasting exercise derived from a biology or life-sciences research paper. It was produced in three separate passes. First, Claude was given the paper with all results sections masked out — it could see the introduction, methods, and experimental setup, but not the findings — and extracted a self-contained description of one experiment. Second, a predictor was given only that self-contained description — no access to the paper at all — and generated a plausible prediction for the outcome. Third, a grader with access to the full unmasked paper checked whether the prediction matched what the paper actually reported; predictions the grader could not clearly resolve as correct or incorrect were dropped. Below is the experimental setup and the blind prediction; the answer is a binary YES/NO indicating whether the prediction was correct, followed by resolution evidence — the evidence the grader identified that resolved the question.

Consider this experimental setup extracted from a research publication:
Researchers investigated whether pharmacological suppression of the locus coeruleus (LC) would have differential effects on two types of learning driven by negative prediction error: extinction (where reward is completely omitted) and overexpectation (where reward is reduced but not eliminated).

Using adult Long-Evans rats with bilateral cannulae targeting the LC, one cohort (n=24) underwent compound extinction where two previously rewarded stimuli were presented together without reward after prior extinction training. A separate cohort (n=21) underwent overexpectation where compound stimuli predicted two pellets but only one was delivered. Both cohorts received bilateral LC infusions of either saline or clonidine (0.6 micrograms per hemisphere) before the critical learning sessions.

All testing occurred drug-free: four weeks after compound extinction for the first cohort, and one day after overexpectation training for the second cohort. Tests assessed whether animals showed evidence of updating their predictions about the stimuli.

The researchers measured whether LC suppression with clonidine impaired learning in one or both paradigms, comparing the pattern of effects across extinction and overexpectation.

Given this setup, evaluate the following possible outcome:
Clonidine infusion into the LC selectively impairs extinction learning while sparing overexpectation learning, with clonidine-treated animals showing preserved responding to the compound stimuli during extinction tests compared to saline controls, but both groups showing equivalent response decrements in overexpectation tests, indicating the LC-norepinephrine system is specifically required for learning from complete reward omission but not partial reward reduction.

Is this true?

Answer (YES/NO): NO